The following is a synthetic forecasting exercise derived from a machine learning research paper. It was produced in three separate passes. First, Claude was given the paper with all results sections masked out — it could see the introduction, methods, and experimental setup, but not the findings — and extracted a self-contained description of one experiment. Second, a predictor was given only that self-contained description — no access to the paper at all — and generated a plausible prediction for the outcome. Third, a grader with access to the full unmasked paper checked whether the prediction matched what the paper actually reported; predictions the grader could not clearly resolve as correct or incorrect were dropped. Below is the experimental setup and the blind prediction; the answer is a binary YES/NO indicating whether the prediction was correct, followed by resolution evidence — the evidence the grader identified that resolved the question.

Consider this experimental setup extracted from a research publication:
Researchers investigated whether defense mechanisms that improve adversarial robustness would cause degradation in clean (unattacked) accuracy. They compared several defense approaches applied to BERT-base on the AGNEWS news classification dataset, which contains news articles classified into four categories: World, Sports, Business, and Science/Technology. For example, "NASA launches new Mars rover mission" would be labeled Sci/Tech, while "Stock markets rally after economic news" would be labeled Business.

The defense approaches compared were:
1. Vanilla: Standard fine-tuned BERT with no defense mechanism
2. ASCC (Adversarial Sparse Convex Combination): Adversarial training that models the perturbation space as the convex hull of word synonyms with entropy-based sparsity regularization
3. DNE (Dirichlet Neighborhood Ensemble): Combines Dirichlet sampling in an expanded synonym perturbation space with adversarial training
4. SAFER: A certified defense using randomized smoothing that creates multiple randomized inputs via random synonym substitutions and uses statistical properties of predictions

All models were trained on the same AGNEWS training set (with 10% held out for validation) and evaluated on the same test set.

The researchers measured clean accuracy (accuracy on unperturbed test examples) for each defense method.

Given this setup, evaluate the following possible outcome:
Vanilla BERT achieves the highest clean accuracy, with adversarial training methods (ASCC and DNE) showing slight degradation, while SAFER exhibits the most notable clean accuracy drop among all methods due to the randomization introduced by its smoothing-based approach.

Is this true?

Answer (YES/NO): NO